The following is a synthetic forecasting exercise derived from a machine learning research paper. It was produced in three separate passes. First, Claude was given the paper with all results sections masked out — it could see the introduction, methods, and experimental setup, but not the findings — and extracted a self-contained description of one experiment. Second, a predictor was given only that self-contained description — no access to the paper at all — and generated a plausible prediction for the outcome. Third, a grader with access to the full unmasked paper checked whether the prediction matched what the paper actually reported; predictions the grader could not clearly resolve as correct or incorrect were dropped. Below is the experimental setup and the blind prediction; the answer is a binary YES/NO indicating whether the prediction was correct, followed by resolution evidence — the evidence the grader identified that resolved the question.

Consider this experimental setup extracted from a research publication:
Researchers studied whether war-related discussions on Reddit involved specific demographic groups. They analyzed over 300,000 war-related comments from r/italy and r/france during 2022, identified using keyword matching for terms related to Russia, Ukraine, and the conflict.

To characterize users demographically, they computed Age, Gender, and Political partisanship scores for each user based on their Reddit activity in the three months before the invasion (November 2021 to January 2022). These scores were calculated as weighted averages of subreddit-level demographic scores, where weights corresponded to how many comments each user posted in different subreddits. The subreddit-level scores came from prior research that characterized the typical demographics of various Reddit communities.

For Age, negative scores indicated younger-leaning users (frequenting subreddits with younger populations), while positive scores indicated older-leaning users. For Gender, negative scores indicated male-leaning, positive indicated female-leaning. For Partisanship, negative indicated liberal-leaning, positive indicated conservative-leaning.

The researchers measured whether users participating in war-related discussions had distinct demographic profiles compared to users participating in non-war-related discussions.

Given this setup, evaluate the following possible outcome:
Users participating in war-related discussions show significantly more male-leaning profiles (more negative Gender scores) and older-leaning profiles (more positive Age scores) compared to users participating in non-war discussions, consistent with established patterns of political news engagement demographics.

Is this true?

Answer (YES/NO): YES